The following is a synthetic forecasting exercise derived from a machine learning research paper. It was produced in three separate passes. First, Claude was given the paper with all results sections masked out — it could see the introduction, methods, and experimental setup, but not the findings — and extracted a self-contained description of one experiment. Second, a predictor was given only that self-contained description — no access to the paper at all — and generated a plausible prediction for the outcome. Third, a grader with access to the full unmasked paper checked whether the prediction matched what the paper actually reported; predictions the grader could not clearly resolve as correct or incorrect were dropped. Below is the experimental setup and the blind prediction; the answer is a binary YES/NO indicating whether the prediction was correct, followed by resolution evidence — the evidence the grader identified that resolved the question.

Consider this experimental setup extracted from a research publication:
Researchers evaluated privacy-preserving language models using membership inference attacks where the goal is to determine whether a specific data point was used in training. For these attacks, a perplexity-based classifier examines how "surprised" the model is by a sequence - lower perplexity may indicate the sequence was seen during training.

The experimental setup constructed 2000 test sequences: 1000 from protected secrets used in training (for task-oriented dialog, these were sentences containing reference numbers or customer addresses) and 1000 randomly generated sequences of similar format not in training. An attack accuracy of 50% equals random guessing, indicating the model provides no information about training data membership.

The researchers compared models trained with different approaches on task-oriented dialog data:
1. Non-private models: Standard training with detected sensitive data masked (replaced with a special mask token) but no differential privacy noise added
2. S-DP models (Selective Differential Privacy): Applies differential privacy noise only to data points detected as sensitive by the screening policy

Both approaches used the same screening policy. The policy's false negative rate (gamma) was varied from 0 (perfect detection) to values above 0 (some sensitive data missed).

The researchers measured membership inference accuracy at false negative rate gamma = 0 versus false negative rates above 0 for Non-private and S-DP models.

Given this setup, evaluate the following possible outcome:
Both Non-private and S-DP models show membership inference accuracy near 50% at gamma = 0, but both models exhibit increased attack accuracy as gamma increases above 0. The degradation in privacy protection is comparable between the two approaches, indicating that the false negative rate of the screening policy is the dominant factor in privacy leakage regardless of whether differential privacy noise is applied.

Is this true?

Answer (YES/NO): YES